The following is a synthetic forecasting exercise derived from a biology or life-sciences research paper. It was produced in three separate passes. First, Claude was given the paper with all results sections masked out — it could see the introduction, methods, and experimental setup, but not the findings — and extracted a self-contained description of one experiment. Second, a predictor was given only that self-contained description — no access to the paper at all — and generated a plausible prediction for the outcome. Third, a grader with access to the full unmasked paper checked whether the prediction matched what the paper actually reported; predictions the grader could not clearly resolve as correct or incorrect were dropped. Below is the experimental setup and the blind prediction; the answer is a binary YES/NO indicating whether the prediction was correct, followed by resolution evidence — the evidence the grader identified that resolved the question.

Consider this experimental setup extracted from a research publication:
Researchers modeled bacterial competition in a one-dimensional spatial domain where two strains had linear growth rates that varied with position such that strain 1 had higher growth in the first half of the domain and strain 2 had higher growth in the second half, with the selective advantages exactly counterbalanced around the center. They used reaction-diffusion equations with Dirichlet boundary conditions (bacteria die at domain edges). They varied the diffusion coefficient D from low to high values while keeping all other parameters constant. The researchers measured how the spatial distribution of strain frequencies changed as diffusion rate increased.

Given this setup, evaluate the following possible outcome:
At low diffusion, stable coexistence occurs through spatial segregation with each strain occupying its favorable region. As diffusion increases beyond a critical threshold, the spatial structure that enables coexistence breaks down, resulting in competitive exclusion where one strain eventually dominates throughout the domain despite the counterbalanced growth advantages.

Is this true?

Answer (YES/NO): NO